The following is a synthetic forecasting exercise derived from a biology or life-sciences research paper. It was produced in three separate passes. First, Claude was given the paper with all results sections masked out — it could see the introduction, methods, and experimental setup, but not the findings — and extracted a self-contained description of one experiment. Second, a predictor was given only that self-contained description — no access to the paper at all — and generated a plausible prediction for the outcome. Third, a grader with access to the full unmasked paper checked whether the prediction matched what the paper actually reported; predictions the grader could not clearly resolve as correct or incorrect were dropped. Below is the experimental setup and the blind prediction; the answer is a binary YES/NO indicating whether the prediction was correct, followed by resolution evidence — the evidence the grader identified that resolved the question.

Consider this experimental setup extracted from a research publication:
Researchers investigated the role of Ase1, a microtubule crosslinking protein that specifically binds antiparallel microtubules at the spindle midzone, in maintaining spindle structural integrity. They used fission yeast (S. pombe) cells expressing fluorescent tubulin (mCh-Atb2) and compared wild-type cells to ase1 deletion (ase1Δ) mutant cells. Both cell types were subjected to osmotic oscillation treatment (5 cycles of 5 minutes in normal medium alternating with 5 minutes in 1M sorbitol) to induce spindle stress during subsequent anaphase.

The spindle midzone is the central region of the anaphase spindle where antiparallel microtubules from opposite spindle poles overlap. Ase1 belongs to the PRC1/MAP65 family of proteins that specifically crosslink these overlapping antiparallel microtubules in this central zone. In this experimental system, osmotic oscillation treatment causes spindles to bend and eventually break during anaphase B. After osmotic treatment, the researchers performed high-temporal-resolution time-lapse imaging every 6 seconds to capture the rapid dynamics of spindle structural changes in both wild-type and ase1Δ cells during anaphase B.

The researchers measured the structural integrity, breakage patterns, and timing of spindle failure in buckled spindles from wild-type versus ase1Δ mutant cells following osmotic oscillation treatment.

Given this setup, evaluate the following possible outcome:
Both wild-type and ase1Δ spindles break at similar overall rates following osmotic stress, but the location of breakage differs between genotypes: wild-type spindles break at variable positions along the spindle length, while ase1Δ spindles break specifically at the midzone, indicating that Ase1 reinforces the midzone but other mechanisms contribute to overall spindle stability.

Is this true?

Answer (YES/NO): NO